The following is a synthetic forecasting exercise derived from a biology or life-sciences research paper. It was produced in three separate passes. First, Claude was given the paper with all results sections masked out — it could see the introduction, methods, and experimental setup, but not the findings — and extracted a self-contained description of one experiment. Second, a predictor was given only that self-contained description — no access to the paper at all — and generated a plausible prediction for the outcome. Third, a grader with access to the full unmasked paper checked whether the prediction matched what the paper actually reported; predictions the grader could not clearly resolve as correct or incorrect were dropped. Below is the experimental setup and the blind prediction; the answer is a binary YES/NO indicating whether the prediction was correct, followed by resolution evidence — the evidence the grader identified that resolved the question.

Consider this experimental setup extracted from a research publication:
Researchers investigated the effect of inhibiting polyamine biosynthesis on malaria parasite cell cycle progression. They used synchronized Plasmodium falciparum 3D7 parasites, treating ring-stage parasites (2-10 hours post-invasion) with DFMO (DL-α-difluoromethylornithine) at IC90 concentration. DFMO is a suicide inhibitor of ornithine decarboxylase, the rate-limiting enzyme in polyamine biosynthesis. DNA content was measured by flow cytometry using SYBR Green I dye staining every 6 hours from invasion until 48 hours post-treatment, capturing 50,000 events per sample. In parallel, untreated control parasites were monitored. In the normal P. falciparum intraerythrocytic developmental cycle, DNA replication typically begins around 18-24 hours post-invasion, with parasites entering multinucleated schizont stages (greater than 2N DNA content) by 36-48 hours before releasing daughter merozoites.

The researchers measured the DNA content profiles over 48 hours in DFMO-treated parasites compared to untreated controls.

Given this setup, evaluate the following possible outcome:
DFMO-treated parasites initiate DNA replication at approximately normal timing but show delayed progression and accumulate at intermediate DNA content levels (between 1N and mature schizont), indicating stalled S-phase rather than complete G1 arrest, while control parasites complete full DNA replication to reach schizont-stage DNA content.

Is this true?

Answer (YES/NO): NO